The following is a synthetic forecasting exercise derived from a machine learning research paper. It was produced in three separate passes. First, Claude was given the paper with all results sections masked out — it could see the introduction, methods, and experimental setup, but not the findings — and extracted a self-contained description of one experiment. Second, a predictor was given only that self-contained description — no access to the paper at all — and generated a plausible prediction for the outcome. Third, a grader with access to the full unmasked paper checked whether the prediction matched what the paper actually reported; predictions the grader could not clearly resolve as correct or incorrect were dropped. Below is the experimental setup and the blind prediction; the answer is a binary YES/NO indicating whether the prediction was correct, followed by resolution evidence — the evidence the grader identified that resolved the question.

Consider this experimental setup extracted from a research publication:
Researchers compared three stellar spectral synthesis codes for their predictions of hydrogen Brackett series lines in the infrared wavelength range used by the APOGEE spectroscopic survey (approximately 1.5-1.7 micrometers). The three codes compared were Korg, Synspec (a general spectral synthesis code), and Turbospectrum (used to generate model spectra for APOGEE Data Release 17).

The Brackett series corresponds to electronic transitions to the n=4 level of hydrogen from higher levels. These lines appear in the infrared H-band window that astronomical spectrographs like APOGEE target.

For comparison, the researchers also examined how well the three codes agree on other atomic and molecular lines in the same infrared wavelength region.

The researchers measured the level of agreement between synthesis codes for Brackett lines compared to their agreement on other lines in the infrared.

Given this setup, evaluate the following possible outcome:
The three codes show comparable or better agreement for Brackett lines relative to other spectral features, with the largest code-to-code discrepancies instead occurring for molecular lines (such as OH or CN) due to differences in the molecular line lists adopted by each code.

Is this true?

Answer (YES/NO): NO